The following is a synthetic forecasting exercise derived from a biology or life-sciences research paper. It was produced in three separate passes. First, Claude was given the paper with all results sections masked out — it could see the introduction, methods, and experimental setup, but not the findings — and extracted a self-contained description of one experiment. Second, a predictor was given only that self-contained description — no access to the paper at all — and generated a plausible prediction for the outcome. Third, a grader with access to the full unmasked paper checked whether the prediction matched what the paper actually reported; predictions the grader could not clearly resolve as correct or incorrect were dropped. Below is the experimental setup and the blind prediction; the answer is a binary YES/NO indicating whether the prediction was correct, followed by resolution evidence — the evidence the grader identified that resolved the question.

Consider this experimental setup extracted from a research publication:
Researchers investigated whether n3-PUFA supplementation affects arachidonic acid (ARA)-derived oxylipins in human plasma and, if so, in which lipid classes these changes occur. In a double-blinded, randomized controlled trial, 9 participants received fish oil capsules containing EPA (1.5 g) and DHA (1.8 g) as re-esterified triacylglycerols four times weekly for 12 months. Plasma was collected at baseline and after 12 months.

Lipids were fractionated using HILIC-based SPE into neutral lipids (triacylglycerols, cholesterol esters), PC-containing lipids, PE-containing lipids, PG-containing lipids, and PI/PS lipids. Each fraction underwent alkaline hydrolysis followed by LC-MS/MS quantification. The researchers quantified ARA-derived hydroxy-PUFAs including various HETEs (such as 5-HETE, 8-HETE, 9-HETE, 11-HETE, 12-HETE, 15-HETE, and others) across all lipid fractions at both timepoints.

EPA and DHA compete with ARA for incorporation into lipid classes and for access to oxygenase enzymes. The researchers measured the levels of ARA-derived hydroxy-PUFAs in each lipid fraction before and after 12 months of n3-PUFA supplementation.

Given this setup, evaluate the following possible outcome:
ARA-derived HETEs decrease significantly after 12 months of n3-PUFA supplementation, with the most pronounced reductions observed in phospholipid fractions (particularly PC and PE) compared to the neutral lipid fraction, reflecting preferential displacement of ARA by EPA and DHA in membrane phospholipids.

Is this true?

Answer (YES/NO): NO